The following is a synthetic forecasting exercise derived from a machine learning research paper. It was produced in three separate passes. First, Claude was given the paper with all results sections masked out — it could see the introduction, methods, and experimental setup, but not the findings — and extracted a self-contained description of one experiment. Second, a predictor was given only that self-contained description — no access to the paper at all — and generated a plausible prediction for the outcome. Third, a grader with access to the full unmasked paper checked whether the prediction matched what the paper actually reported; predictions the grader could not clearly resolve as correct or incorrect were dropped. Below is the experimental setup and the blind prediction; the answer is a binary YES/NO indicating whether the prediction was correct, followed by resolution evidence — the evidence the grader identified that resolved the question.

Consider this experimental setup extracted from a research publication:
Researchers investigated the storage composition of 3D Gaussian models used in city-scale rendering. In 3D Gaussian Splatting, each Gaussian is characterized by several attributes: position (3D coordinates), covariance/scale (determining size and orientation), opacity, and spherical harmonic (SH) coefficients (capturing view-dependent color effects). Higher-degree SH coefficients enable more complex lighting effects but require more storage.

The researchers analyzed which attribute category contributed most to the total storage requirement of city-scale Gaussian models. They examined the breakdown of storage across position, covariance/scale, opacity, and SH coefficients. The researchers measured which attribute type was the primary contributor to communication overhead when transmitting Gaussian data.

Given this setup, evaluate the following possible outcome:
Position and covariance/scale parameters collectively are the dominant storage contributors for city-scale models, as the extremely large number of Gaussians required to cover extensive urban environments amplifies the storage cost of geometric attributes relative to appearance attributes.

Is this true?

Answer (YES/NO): NO